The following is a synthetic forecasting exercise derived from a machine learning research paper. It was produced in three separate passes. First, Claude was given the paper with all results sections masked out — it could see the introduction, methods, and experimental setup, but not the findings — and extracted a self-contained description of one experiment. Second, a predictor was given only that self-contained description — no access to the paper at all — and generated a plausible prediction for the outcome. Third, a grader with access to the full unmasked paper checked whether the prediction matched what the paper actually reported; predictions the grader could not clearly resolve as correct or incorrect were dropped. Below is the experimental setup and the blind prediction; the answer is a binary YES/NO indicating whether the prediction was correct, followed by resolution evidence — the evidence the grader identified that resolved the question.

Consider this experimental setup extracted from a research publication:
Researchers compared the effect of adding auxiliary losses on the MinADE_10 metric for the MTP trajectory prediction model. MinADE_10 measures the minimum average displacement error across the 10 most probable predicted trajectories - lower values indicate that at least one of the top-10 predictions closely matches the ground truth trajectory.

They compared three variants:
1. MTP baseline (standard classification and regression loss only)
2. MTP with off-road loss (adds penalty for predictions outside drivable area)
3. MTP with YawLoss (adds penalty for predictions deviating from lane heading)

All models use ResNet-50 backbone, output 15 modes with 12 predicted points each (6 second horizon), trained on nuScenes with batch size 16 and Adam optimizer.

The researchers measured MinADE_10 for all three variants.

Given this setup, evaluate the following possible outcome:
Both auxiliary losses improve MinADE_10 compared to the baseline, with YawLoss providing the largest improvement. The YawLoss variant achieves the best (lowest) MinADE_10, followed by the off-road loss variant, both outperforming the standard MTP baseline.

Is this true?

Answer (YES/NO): NO